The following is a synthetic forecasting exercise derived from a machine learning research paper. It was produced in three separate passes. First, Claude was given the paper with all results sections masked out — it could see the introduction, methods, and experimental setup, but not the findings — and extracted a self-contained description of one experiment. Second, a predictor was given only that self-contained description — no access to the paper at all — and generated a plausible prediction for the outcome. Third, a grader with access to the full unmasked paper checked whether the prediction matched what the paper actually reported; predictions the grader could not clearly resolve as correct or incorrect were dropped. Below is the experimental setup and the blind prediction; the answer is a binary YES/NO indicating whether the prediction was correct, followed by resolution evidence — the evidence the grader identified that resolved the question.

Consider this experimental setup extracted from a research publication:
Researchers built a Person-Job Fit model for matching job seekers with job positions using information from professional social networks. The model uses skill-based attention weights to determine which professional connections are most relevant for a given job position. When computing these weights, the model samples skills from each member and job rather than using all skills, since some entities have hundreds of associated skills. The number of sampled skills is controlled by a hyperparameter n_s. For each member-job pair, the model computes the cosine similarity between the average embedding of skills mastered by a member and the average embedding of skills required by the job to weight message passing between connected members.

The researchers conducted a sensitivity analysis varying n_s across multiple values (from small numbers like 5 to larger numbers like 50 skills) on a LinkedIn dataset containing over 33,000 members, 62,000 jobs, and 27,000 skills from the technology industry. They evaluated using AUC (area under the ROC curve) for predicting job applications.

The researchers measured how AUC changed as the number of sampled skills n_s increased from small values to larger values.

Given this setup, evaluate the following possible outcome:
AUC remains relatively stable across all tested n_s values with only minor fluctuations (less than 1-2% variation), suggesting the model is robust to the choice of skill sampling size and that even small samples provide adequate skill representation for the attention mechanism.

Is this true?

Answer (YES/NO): NO